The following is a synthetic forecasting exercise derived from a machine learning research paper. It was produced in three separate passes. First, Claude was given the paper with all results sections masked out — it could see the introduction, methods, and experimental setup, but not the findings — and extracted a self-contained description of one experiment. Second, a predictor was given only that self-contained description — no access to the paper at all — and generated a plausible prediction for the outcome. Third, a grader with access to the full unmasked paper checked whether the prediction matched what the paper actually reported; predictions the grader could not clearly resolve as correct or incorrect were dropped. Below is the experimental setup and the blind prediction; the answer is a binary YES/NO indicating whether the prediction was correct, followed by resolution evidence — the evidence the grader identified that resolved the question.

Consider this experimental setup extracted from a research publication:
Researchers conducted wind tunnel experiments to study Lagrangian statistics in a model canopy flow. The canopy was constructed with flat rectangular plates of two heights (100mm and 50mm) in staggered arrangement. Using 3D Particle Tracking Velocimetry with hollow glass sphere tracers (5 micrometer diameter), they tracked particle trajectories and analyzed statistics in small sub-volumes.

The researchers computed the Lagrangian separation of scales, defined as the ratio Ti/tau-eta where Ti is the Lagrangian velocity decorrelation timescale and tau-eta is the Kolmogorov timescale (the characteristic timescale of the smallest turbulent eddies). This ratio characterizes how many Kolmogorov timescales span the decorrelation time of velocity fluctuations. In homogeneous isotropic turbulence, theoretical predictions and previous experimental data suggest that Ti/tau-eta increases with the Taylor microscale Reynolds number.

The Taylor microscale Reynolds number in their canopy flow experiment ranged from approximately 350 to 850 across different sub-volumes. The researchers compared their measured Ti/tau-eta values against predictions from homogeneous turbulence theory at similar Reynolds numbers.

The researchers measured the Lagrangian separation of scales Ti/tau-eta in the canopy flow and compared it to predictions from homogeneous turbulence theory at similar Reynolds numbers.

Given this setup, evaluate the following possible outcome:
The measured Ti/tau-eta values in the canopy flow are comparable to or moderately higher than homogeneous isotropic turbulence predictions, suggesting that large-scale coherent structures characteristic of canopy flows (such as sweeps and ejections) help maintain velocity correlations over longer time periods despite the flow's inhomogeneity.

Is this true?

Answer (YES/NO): NO